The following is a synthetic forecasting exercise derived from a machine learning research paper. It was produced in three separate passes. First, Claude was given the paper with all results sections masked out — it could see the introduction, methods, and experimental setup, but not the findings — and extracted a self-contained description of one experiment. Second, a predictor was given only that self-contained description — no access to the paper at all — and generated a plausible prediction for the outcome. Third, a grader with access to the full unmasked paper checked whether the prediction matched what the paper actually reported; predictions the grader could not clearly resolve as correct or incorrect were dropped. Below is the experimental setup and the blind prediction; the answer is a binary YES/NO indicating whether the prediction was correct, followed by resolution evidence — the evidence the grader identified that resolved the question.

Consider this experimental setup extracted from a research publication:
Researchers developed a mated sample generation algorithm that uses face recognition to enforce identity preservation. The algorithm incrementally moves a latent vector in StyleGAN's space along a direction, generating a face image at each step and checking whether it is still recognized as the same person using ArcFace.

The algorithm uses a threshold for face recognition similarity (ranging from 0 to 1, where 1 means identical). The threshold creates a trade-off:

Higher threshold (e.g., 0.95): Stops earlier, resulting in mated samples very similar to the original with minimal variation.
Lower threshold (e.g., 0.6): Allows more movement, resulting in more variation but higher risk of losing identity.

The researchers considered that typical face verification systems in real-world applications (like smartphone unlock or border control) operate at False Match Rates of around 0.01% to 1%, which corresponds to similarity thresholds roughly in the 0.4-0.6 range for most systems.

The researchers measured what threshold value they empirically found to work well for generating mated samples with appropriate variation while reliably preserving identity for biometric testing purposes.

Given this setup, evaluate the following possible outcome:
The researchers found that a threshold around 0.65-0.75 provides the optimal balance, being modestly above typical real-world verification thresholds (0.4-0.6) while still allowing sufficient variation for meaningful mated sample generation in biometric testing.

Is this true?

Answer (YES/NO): NO